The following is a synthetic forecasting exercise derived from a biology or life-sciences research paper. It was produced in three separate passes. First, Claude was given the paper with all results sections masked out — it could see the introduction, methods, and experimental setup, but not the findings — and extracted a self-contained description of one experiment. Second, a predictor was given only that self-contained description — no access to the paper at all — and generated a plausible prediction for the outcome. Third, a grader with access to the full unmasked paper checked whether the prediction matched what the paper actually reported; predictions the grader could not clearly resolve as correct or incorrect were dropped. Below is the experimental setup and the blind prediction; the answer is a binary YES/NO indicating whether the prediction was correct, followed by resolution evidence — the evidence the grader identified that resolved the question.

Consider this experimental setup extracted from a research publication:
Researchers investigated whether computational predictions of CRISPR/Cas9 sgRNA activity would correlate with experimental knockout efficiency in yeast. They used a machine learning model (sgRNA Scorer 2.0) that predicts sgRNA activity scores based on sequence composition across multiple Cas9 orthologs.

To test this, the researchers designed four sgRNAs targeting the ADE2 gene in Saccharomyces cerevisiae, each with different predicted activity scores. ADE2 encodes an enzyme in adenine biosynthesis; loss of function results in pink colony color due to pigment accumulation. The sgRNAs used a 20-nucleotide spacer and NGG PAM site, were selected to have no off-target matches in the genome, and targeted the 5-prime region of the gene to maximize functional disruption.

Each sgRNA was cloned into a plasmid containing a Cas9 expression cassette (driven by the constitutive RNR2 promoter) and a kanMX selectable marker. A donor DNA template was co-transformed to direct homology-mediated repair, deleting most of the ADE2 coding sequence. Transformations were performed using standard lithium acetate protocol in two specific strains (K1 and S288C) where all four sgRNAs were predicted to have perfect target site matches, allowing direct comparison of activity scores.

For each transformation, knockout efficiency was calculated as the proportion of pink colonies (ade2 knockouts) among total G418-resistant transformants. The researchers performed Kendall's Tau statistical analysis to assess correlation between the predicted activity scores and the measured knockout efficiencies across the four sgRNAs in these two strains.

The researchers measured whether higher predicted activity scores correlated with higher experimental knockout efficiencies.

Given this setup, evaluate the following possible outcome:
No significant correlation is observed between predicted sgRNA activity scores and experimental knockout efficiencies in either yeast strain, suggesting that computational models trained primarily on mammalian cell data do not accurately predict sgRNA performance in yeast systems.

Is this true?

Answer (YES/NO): NO